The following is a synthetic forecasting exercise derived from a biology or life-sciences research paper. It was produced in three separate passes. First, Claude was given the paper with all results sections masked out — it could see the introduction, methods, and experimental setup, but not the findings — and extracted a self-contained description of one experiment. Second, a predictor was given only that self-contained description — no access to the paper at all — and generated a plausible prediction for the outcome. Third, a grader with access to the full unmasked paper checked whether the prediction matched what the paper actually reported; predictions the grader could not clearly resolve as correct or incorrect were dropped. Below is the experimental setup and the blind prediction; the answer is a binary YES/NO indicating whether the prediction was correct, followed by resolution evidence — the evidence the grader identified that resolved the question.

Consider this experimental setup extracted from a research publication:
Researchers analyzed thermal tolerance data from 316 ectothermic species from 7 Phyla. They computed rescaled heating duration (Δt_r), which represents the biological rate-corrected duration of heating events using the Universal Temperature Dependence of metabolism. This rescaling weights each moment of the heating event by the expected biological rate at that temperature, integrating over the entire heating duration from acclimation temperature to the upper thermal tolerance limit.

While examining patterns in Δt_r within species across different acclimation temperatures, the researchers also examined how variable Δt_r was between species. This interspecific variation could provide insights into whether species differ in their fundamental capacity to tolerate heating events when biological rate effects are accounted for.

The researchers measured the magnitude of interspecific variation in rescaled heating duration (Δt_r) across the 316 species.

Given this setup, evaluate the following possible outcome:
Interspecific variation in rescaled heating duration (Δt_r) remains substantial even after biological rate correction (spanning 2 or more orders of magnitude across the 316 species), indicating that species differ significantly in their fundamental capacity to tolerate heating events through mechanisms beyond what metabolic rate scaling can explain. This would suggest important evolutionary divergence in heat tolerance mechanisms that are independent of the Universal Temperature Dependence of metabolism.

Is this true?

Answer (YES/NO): YES